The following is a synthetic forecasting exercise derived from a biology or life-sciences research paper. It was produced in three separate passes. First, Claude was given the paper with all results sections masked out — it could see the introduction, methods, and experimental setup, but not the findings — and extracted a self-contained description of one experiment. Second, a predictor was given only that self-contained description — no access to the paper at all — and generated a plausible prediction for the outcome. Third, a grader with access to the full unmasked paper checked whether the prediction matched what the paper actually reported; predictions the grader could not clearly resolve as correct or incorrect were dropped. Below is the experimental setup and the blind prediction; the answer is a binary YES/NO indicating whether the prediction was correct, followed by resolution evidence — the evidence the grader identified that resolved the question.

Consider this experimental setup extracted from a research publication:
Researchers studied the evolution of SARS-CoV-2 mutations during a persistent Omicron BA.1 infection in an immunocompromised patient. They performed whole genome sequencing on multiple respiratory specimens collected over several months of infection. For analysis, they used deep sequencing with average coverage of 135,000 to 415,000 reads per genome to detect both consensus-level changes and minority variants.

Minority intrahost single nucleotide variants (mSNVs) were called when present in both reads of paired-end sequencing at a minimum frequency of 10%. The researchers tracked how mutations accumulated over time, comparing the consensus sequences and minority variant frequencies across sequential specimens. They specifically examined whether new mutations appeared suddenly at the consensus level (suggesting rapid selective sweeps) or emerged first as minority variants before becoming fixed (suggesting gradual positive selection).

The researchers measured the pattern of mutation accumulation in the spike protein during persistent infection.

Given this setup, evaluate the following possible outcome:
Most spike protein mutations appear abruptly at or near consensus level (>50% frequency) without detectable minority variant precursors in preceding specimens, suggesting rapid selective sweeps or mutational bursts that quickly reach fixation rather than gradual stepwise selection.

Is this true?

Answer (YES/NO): YES